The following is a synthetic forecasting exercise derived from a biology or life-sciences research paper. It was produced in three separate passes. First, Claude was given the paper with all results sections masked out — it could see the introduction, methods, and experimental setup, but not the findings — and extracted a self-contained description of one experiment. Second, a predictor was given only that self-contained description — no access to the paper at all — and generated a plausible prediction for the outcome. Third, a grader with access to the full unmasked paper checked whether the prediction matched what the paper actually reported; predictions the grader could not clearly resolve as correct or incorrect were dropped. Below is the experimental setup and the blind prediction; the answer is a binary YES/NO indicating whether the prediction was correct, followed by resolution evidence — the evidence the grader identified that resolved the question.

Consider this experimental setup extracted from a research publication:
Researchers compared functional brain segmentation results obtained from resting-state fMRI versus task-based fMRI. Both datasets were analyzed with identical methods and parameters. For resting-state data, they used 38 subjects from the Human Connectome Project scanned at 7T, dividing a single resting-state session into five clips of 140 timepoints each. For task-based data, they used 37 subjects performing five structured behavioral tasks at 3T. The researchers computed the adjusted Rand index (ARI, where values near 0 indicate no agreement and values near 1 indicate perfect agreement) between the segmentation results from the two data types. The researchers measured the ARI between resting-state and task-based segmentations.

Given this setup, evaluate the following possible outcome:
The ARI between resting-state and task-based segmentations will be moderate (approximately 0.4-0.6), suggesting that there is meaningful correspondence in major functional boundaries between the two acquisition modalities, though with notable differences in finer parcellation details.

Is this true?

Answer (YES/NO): NO